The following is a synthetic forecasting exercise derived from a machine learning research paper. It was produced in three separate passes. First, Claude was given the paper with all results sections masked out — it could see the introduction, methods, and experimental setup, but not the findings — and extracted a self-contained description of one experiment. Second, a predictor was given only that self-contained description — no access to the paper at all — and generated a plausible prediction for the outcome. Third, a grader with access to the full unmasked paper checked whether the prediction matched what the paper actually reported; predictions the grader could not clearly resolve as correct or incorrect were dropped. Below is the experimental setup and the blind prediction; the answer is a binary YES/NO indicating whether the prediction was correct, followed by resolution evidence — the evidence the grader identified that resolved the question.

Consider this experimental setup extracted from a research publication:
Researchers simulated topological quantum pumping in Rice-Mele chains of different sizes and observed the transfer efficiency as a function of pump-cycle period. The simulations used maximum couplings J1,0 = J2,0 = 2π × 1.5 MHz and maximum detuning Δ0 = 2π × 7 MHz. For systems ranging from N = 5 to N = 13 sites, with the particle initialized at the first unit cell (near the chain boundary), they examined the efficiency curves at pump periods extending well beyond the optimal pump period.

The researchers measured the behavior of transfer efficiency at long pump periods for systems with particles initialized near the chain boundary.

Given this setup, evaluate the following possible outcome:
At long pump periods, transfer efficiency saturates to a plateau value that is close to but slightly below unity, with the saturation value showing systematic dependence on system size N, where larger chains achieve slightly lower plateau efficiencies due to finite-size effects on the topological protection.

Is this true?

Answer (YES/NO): NO